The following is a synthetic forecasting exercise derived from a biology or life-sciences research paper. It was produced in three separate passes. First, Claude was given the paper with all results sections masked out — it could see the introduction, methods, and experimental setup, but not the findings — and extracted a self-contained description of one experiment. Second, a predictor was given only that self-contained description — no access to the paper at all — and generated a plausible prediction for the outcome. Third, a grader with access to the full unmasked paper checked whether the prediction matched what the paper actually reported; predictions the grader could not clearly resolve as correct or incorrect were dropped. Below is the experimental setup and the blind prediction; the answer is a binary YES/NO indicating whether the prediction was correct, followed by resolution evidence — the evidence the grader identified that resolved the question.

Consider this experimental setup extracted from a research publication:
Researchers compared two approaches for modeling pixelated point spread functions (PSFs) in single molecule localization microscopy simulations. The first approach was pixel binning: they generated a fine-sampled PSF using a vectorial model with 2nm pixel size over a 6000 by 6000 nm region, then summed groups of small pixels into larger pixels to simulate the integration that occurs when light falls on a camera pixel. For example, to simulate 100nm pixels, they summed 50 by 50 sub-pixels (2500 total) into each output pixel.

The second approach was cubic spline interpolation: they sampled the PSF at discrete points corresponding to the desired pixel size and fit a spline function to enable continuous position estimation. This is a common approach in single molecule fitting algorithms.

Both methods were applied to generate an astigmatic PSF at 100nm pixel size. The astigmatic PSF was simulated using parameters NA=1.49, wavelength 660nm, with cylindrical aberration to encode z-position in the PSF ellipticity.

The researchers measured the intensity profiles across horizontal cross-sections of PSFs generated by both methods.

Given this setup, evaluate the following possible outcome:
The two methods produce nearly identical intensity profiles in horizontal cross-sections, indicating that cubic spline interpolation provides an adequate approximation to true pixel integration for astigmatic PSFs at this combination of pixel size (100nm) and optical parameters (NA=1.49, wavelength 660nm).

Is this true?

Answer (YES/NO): NO